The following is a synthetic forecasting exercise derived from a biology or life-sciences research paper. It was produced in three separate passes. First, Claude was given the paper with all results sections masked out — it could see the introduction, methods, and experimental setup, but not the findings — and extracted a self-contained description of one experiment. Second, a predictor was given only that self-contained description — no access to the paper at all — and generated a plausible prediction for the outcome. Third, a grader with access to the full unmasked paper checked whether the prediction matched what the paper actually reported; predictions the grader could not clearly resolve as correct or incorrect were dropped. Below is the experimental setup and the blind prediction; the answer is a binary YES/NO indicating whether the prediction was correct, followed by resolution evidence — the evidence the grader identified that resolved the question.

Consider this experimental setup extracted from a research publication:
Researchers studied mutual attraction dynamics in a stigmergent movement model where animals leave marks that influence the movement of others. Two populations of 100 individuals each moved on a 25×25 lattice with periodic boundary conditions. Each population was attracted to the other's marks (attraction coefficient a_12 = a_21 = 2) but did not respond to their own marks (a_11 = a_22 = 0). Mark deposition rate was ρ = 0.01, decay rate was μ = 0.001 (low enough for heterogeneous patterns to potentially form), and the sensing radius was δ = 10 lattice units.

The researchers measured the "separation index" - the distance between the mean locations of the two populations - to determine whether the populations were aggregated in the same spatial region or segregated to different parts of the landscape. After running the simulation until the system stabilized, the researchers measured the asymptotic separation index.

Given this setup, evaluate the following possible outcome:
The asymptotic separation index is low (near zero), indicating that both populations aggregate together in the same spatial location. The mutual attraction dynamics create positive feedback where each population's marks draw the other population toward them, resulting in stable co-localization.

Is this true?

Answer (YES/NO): YES